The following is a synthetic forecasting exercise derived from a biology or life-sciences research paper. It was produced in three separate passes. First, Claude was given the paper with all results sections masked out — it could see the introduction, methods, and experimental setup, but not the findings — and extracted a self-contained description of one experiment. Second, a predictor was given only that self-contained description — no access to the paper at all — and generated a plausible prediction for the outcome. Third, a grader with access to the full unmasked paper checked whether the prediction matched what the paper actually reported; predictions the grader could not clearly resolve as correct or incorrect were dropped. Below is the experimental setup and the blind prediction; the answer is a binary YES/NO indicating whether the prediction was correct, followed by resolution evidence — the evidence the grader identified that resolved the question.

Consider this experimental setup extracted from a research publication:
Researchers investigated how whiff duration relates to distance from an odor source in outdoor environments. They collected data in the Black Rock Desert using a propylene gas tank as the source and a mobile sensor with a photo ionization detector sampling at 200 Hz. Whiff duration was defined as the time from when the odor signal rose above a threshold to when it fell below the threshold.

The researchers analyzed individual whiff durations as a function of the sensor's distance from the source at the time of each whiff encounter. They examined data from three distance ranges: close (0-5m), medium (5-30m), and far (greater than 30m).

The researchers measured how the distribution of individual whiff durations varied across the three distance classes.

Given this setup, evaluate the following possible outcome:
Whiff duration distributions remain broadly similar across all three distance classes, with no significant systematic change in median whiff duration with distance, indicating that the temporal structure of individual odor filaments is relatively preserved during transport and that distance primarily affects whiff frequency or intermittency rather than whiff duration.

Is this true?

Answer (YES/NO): NO